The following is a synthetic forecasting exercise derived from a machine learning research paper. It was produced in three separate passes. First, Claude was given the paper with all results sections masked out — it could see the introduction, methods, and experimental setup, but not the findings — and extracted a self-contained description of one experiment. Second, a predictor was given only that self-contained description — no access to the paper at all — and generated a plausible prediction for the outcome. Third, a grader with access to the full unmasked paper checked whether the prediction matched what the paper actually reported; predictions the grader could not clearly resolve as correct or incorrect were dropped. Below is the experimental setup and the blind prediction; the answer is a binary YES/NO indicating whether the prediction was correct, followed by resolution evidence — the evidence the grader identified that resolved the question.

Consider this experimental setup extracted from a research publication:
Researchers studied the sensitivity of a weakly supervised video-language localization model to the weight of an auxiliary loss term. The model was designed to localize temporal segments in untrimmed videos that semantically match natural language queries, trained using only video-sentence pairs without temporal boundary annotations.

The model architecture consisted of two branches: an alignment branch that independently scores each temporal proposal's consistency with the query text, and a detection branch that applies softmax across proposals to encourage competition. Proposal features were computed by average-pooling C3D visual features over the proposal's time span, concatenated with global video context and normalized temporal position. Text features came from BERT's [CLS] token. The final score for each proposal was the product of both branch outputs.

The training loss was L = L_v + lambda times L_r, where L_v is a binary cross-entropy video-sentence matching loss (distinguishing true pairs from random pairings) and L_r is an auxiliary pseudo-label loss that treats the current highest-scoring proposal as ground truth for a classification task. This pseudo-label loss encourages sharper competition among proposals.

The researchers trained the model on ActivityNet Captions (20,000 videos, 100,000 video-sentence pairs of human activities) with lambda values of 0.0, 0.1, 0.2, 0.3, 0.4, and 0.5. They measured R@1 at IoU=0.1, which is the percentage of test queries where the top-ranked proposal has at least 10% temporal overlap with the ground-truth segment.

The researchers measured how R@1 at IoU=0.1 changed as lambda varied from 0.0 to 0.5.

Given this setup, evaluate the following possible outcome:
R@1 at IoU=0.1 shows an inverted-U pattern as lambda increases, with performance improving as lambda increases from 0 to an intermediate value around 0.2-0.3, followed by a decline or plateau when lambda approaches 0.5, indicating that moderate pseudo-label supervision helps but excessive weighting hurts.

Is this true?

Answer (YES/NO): NO